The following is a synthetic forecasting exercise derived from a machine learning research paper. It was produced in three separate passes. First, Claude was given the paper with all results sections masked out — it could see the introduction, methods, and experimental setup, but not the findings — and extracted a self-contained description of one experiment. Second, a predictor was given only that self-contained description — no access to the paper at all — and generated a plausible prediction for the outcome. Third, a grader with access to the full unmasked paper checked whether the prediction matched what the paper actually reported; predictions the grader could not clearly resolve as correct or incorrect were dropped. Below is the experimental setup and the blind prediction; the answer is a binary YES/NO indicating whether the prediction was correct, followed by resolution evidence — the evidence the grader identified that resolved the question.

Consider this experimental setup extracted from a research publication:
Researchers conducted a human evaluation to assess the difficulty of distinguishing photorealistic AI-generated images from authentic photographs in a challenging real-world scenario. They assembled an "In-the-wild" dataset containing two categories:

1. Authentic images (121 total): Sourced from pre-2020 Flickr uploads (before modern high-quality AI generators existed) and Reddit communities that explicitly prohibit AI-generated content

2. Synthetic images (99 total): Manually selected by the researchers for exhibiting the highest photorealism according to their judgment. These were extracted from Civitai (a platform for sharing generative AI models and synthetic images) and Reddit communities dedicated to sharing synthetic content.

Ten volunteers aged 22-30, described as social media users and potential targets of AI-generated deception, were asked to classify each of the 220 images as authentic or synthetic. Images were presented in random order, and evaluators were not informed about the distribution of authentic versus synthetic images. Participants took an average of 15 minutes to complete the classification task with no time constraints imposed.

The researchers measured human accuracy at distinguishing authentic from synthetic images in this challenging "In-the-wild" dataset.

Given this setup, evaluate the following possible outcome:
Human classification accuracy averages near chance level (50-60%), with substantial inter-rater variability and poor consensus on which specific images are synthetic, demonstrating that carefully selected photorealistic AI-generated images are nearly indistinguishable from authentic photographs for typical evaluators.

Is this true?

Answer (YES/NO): NO